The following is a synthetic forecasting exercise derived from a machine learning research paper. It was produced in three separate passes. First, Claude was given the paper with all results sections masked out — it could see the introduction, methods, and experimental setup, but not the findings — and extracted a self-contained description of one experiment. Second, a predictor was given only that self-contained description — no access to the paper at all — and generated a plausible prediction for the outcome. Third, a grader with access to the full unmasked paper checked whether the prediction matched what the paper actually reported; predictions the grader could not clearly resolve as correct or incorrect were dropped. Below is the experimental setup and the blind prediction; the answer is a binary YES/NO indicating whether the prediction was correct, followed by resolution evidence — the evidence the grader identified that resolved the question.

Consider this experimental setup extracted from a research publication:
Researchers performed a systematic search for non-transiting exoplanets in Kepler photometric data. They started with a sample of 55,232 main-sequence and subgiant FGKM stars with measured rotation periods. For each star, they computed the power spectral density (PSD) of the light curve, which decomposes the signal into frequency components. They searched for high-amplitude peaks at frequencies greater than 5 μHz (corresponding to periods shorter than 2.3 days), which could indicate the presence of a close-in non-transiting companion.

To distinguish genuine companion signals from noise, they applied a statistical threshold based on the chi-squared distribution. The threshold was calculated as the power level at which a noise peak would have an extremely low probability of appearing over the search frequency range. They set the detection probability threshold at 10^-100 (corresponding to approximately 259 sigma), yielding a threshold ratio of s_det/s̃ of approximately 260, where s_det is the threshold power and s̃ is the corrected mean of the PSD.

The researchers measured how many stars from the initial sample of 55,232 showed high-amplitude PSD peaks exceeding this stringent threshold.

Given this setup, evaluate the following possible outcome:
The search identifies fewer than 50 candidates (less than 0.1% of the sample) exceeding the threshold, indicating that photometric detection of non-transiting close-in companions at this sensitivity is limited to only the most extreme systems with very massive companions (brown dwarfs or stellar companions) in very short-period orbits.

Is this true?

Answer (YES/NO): NO